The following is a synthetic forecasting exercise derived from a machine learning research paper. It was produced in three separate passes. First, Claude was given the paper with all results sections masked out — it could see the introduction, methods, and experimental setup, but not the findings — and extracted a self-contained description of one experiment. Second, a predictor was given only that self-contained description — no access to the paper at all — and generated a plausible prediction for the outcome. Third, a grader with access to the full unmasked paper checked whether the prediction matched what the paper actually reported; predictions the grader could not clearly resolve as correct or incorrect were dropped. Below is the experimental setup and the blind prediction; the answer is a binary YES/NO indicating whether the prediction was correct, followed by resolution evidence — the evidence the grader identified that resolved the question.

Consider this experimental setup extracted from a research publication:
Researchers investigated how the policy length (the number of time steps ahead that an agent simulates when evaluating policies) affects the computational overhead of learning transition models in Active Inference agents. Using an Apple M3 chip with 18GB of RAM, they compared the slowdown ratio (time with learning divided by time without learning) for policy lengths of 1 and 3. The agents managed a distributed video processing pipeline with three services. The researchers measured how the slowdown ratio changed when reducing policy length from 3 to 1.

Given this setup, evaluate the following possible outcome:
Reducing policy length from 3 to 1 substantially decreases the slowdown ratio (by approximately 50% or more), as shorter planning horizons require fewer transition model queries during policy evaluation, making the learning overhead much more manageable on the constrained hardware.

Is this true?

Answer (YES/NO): YES